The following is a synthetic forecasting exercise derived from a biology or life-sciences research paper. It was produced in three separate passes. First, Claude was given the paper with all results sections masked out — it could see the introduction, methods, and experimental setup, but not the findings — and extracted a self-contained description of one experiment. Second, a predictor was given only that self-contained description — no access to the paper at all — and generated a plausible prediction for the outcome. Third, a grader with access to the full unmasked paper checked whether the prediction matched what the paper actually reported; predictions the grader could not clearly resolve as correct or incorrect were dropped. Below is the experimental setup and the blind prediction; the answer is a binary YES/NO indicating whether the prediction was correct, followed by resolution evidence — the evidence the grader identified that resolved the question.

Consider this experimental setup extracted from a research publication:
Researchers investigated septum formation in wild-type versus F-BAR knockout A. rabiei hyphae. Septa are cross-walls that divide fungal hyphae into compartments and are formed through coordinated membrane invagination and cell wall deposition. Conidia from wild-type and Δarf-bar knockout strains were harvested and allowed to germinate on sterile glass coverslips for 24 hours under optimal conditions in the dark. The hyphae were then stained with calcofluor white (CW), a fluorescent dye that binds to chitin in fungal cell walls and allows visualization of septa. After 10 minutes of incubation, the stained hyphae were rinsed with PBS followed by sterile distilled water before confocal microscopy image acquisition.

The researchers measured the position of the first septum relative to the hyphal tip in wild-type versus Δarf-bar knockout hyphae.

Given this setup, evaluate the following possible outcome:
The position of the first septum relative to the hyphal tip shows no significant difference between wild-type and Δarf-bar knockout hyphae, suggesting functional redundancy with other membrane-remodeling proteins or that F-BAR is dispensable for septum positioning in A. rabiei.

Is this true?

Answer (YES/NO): NO